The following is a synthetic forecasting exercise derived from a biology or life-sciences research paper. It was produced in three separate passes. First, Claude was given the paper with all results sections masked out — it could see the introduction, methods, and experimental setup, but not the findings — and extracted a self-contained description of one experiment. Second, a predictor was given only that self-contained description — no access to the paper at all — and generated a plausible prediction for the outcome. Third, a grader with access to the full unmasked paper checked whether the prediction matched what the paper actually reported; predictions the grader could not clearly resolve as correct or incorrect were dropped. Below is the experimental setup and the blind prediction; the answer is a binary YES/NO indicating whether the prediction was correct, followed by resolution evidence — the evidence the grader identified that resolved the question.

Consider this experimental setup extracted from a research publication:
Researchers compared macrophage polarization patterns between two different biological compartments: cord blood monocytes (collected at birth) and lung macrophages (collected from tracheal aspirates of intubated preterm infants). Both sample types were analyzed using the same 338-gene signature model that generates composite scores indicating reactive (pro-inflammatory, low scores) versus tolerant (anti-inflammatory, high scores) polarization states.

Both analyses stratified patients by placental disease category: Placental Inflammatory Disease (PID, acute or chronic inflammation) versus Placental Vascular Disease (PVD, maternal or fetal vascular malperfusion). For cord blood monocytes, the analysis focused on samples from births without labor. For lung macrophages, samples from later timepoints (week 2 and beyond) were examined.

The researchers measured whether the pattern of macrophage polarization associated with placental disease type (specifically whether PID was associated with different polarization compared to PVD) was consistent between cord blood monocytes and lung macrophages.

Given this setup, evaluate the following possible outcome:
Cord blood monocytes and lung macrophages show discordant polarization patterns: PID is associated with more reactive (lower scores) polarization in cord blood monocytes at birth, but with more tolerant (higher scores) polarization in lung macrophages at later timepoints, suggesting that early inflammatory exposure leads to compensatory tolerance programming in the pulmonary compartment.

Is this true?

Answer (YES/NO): NO